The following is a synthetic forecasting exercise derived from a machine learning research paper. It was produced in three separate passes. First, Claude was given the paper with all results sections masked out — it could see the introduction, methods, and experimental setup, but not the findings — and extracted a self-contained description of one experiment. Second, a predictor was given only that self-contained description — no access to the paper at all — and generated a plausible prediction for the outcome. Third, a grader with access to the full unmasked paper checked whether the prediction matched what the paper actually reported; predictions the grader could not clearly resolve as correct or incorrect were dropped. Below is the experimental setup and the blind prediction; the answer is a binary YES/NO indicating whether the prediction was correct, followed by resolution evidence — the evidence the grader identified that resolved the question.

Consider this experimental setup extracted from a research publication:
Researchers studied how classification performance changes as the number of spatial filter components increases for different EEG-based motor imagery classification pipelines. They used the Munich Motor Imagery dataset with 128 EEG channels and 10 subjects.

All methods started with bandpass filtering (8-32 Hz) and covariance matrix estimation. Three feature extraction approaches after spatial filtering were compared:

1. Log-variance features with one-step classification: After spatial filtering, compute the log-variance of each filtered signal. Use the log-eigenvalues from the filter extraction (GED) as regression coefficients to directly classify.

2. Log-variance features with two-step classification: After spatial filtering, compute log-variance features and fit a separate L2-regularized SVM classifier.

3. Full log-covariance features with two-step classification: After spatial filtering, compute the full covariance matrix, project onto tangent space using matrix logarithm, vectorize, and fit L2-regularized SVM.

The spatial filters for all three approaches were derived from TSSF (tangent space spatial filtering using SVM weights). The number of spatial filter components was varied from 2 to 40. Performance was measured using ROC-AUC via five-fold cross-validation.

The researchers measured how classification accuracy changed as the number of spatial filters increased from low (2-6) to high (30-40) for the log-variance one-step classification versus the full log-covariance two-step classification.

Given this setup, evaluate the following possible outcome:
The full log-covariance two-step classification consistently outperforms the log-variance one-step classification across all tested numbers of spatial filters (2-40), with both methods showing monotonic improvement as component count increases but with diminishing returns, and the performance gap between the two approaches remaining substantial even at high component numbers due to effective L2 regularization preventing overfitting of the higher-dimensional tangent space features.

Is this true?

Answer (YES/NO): NO